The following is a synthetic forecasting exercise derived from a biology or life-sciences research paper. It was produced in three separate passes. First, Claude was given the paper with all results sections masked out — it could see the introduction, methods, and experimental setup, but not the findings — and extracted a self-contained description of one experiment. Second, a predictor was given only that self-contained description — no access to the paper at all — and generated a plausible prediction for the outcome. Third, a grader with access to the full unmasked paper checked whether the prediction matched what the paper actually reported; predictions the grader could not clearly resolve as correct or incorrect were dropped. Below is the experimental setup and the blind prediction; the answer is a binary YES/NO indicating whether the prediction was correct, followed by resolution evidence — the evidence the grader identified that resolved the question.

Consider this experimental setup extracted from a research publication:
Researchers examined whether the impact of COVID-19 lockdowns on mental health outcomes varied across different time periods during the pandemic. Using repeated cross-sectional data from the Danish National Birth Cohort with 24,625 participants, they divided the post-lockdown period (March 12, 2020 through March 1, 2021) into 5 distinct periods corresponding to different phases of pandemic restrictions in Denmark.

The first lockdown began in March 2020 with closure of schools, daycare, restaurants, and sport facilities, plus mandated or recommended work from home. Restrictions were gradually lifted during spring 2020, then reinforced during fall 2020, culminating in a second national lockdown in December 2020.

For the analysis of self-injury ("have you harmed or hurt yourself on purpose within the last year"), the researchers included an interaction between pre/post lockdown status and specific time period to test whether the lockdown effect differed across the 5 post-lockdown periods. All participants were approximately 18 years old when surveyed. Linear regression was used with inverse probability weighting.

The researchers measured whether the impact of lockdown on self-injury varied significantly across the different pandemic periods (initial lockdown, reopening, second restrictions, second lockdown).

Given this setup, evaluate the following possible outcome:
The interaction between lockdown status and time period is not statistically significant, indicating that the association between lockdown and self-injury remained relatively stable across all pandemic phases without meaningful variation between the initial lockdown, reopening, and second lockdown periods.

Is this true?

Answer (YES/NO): YES